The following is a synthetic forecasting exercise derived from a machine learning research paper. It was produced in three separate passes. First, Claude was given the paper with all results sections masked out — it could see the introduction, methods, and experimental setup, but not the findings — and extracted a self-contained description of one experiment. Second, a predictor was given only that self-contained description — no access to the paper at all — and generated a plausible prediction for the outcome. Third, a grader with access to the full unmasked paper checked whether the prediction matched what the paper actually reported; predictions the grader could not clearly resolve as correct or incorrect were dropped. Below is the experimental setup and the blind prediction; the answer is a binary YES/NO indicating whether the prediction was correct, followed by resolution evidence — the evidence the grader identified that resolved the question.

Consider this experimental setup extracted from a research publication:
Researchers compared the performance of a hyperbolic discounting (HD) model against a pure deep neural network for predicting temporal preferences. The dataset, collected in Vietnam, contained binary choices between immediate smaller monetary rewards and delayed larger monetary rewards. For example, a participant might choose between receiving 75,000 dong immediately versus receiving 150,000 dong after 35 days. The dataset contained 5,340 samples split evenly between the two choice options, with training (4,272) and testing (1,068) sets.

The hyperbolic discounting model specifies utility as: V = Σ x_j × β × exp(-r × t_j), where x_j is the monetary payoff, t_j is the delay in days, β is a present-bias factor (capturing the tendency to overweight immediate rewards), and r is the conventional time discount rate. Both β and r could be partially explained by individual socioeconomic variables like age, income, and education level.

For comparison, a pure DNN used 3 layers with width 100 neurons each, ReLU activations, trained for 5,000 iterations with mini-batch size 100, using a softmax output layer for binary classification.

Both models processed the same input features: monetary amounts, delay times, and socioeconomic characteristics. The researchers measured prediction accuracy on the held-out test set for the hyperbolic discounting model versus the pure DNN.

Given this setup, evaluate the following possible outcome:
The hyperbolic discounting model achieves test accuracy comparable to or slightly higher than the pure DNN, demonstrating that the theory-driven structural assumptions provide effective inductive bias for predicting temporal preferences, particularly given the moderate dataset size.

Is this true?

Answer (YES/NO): NO